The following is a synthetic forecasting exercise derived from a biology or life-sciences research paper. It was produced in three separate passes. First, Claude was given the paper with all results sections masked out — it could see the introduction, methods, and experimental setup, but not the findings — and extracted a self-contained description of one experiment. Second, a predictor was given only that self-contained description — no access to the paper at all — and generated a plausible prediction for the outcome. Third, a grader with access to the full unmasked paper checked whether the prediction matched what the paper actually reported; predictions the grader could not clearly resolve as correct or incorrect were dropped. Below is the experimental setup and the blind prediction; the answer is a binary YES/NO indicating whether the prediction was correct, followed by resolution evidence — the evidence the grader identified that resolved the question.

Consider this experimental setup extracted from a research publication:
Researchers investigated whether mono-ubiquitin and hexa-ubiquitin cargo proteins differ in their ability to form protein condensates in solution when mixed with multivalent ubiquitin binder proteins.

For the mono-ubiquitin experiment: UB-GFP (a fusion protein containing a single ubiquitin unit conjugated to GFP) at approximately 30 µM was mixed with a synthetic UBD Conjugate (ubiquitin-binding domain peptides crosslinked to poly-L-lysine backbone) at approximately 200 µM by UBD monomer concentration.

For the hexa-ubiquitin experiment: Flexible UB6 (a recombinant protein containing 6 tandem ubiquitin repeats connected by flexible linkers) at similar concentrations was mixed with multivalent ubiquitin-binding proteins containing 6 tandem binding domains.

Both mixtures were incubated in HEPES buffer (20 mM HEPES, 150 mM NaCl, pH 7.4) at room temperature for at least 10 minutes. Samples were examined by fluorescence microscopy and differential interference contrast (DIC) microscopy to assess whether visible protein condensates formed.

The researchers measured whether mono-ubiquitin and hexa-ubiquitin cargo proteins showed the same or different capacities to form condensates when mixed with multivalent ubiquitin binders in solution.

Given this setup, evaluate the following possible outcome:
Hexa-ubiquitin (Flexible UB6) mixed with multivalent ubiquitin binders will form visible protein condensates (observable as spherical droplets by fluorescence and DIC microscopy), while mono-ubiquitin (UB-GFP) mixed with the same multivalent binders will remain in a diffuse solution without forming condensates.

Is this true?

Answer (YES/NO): NO